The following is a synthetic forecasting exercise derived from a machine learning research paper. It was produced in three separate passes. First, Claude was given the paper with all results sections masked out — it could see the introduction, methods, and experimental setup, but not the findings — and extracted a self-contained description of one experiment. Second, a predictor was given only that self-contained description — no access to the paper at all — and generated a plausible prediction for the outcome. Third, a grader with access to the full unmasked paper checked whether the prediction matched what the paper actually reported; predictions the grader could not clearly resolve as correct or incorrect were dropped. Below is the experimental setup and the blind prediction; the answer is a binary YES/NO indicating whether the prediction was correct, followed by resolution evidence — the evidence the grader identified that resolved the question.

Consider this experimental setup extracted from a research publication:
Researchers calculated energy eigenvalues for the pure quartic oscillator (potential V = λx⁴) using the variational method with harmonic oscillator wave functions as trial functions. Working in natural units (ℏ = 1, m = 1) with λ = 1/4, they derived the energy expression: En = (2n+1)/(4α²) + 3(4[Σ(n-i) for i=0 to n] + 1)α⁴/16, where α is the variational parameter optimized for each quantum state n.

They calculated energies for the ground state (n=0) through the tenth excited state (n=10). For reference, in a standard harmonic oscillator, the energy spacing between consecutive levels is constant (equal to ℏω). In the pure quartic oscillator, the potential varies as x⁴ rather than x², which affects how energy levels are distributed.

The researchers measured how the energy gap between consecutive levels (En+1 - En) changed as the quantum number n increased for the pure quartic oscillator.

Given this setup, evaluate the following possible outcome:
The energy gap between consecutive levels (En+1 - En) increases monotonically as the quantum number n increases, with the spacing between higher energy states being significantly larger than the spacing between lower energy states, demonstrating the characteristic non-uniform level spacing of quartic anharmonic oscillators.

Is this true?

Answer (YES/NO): YES